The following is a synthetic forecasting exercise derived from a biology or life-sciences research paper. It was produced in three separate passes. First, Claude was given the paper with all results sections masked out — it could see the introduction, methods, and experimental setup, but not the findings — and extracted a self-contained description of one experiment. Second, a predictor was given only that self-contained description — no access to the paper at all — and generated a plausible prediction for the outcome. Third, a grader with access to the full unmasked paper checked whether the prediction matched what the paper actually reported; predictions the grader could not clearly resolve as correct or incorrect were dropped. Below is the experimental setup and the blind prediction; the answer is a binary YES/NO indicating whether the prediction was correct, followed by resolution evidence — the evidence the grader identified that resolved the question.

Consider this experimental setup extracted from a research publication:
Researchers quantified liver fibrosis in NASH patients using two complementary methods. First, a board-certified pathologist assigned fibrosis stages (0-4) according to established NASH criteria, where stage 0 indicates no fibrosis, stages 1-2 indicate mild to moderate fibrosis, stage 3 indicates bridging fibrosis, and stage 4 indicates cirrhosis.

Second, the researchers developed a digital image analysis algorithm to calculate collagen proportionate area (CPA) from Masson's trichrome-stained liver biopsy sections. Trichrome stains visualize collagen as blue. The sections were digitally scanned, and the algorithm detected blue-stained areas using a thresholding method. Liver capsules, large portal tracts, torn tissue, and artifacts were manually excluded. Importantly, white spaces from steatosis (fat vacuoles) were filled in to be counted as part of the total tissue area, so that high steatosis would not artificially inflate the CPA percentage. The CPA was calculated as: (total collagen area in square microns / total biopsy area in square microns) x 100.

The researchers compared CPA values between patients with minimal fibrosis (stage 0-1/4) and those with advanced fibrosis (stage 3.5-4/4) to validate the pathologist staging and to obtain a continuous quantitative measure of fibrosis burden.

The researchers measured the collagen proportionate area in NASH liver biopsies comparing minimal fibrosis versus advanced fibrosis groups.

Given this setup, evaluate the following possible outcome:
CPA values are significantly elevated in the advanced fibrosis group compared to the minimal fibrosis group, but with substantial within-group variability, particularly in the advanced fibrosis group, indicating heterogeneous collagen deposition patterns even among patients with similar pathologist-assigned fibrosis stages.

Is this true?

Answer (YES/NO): NO